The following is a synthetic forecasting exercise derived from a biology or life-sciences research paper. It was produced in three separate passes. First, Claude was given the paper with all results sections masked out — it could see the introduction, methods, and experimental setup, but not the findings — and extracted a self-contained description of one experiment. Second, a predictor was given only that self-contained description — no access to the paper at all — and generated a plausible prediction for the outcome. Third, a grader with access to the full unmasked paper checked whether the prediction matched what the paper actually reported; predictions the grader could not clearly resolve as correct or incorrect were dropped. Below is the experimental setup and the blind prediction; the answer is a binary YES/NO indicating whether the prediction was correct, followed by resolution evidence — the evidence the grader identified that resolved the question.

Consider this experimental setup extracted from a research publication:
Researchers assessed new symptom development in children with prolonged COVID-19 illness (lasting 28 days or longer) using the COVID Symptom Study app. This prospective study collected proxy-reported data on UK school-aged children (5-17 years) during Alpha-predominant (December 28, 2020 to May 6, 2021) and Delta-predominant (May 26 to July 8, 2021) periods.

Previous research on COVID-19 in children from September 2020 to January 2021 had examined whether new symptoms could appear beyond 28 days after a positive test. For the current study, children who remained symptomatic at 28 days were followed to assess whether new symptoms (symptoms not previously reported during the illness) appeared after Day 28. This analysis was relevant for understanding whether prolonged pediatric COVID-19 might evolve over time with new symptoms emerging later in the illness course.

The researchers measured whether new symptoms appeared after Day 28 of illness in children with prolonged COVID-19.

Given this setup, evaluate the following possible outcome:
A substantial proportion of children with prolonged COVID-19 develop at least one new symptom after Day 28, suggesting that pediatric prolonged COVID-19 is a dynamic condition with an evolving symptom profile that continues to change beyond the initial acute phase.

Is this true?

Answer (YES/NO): NO